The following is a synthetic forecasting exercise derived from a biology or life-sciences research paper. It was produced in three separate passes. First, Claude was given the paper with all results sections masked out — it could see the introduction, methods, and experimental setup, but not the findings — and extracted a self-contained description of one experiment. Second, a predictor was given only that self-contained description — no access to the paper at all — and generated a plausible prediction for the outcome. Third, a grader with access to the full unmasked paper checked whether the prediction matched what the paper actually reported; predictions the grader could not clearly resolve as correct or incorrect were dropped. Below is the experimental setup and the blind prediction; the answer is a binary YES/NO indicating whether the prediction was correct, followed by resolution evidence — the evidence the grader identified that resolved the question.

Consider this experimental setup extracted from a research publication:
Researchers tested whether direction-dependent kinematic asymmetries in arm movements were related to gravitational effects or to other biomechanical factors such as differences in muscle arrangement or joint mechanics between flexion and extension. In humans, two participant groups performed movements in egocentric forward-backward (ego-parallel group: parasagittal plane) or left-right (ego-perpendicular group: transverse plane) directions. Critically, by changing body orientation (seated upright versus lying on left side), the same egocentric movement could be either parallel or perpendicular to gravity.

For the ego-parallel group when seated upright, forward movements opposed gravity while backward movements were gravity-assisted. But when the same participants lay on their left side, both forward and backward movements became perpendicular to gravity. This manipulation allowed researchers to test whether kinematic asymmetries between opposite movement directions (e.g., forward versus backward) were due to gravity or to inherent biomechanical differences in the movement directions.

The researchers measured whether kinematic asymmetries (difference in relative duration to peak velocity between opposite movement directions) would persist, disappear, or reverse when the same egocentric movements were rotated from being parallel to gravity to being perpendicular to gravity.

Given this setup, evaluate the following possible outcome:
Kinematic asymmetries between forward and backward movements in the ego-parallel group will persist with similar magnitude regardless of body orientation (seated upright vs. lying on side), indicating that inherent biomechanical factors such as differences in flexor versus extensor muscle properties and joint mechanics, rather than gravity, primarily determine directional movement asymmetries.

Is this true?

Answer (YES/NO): NO